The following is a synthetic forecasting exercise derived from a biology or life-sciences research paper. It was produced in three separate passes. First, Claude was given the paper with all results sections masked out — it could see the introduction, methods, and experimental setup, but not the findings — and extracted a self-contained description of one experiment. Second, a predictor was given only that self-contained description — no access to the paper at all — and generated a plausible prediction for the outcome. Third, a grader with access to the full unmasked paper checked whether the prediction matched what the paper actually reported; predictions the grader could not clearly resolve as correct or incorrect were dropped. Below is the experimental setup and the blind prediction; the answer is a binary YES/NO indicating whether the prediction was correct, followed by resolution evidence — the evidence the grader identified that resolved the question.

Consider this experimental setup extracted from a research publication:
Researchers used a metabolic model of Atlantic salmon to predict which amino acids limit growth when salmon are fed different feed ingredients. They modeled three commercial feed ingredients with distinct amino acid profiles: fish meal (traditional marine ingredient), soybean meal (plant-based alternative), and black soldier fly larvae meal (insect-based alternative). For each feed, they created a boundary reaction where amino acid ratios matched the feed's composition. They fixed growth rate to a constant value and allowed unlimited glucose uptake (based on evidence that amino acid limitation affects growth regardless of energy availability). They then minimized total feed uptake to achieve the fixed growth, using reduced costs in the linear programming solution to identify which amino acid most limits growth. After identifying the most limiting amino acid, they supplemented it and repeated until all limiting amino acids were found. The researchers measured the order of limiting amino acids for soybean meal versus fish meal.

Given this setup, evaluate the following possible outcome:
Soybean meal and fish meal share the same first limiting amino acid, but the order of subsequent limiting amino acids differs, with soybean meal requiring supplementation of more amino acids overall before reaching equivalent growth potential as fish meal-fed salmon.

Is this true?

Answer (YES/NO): NO